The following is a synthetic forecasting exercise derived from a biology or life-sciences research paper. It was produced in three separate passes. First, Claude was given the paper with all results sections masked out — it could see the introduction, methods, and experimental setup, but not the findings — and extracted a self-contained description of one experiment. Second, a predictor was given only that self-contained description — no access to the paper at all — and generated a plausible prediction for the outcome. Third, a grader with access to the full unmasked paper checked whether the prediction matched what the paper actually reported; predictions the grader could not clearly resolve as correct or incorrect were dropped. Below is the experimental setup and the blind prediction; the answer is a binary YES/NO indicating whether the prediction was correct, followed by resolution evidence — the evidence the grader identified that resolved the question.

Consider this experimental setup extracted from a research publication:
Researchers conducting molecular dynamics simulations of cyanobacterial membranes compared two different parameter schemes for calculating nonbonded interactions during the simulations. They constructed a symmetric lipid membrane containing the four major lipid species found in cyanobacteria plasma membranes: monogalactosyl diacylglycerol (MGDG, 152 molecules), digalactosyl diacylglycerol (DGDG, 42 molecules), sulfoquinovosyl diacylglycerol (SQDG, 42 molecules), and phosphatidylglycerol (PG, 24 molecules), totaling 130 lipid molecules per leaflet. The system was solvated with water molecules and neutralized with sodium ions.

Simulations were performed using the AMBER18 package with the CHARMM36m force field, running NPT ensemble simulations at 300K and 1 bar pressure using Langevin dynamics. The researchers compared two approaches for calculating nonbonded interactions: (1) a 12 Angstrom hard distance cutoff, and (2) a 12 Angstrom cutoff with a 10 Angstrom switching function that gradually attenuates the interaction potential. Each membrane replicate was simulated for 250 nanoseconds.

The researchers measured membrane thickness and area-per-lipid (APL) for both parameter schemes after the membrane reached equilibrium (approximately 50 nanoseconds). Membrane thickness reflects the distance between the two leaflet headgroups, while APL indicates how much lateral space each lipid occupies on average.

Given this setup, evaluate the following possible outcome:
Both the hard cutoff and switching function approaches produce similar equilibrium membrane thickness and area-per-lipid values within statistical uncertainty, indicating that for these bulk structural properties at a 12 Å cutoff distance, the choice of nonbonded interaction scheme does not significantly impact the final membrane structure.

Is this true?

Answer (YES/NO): NO